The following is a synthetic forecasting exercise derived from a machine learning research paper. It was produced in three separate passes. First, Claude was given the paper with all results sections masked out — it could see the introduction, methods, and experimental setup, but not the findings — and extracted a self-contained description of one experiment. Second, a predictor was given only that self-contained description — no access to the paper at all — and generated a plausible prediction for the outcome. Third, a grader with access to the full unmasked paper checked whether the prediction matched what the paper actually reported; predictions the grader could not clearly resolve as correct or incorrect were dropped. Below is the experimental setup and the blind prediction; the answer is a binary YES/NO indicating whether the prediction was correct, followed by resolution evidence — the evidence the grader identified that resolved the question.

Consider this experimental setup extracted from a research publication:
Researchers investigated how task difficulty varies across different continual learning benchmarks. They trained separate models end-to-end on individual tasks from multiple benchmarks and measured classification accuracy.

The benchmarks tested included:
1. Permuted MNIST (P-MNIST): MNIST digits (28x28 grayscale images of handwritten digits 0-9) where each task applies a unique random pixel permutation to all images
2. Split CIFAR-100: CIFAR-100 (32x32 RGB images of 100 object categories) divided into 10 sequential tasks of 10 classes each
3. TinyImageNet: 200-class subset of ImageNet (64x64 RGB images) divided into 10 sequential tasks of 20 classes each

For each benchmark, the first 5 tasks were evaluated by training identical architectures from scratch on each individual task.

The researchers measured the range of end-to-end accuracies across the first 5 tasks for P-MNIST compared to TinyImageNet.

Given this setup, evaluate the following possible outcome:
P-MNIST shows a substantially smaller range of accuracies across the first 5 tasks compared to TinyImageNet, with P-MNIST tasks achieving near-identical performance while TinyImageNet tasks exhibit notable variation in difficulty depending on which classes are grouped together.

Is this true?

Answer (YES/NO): NO